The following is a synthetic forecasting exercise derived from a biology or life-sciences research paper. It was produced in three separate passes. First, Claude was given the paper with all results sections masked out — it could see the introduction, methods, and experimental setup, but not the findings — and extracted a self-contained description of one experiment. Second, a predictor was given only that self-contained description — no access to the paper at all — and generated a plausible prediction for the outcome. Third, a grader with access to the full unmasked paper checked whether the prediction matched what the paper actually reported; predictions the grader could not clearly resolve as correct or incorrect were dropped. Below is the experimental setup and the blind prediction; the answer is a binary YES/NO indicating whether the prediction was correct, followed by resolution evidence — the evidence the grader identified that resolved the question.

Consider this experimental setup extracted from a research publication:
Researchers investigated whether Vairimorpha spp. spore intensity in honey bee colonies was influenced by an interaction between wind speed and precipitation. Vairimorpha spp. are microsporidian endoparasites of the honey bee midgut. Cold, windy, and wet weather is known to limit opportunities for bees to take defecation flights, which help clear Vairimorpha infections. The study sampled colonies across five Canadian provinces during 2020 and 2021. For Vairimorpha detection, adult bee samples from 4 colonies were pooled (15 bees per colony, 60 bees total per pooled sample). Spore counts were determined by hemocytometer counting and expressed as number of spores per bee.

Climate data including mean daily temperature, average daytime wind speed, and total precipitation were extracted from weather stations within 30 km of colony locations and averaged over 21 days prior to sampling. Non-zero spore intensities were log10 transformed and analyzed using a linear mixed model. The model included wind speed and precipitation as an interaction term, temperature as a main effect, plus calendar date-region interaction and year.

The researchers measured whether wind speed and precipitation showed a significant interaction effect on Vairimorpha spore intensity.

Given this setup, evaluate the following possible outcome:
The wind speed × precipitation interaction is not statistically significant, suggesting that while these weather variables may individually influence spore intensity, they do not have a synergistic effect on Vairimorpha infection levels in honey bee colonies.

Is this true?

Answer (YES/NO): NO